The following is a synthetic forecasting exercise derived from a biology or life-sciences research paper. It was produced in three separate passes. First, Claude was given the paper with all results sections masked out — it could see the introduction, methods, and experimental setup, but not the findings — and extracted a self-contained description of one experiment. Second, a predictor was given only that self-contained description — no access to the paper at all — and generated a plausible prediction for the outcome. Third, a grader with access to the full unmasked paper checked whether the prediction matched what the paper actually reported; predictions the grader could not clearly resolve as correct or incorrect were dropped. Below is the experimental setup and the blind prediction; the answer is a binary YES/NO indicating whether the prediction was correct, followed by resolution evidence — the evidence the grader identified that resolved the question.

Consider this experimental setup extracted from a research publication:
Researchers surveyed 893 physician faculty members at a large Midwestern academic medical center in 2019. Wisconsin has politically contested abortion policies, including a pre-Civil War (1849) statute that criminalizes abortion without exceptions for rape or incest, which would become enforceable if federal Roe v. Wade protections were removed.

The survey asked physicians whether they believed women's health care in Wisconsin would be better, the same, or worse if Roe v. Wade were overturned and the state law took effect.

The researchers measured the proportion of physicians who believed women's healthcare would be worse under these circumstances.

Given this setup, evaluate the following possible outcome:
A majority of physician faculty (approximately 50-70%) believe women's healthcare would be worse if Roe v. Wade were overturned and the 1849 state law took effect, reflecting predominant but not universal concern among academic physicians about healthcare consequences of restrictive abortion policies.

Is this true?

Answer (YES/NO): NO